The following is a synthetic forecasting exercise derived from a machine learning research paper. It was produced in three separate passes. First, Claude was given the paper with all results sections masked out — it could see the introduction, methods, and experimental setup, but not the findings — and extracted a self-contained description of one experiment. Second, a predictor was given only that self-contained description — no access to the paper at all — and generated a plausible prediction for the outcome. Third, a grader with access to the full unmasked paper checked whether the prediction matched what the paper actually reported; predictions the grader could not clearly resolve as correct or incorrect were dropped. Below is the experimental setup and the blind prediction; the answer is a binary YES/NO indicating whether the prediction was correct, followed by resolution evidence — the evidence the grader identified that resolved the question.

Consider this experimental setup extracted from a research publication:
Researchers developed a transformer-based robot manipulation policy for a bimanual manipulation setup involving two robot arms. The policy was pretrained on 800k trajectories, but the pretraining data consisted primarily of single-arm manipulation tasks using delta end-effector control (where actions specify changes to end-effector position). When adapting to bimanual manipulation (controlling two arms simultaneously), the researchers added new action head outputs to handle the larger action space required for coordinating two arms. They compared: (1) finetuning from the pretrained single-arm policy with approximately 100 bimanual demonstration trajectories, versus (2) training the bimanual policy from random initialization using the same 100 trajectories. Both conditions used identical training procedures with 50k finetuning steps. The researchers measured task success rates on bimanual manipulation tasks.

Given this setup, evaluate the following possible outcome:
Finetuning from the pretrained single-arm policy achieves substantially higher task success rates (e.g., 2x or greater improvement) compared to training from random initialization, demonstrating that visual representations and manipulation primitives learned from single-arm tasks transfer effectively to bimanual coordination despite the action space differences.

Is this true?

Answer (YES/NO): YES